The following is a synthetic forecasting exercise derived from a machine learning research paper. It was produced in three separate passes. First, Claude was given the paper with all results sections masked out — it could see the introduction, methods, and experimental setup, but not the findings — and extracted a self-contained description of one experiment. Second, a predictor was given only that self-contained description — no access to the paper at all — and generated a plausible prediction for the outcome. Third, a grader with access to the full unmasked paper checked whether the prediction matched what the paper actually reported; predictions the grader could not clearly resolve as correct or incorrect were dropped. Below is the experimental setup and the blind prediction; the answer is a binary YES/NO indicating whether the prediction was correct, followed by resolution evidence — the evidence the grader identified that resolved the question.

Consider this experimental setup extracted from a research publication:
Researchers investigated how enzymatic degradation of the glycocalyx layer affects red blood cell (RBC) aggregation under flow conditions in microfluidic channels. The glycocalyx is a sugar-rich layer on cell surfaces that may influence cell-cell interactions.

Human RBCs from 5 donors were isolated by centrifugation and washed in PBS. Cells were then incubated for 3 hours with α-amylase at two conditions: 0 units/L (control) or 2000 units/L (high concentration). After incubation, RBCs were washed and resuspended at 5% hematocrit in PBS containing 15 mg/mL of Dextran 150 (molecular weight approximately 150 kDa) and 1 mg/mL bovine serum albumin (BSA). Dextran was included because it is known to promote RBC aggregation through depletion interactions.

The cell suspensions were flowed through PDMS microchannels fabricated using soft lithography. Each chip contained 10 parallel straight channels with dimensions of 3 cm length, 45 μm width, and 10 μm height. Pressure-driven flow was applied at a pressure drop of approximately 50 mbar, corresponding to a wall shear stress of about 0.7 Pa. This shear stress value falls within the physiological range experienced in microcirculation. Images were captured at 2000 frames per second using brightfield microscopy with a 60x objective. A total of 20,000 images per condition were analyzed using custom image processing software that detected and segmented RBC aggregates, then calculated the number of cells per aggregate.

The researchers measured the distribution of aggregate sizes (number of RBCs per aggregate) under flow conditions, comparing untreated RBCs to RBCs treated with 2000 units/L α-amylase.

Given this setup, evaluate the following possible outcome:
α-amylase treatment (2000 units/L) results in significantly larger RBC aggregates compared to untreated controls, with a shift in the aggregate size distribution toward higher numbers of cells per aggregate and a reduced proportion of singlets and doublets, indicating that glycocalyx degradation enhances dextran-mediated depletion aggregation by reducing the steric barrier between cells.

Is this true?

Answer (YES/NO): NO